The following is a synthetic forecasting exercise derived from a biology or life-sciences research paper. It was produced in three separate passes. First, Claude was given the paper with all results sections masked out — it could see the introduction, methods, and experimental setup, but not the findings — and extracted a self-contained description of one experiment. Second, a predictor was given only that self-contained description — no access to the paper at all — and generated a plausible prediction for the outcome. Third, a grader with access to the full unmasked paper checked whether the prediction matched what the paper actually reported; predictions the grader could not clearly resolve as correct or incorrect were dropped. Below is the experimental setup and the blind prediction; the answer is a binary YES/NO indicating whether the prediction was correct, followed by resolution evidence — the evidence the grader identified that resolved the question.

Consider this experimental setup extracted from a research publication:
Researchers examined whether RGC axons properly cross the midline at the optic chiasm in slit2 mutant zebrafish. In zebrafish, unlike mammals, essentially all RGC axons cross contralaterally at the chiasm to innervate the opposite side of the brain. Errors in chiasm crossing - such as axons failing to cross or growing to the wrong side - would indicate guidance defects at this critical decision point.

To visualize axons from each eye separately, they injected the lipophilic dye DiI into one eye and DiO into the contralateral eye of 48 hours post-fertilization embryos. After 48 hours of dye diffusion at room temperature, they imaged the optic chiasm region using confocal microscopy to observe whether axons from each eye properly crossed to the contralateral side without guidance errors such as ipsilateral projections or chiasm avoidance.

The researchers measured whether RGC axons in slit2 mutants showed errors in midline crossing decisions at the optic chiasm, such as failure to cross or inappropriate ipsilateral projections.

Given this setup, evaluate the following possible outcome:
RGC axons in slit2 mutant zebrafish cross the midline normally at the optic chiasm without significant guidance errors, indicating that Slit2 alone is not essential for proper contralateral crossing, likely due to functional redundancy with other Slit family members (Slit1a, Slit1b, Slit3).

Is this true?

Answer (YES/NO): NO